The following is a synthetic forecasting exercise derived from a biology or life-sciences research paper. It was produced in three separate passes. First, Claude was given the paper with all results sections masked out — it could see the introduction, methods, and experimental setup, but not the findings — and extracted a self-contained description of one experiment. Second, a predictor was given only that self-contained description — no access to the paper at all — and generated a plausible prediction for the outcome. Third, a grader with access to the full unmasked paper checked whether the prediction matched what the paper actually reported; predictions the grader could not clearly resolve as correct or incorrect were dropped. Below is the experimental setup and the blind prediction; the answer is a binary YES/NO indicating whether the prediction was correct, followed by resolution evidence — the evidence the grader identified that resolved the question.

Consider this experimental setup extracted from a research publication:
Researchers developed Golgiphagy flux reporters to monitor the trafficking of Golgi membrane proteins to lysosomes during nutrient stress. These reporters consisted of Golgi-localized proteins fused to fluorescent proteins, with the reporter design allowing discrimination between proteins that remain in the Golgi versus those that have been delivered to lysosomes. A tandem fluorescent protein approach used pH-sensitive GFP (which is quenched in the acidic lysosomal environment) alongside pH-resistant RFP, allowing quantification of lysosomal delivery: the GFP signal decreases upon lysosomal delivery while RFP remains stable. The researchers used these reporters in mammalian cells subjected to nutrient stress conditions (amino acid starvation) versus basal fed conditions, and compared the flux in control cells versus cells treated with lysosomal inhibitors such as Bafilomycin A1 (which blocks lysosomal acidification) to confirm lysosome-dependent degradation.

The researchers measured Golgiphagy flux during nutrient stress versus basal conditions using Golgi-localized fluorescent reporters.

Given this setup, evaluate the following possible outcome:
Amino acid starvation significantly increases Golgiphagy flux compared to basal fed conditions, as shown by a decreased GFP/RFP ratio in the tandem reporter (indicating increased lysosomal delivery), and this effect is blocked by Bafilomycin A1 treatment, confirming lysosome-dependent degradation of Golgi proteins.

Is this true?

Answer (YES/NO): NO